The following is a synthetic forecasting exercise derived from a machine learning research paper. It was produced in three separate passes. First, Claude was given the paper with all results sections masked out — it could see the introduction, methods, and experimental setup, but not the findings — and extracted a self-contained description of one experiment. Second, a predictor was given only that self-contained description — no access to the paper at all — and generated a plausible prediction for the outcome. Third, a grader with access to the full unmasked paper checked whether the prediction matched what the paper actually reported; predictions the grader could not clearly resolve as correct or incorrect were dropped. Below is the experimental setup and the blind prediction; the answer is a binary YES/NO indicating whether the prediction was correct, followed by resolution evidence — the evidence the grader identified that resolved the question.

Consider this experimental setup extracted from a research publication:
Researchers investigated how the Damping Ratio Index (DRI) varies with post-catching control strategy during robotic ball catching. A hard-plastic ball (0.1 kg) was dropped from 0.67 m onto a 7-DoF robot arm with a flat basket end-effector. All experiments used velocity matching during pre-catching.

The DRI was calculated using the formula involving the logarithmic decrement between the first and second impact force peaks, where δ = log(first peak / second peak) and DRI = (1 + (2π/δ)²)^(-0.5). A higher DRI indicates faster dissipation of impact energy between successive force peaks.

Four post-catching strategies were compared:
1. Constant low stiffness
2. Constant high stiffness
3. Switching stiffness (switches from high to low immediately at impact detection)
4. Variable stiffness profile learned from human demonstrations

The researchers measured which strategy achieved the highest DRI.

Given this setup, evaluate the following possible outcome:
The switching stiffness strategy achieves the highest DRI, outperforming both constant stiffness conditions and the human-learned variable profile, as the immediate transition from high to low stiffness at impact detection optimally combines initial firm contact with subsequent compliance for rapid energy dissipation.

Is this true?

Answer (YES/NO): YES